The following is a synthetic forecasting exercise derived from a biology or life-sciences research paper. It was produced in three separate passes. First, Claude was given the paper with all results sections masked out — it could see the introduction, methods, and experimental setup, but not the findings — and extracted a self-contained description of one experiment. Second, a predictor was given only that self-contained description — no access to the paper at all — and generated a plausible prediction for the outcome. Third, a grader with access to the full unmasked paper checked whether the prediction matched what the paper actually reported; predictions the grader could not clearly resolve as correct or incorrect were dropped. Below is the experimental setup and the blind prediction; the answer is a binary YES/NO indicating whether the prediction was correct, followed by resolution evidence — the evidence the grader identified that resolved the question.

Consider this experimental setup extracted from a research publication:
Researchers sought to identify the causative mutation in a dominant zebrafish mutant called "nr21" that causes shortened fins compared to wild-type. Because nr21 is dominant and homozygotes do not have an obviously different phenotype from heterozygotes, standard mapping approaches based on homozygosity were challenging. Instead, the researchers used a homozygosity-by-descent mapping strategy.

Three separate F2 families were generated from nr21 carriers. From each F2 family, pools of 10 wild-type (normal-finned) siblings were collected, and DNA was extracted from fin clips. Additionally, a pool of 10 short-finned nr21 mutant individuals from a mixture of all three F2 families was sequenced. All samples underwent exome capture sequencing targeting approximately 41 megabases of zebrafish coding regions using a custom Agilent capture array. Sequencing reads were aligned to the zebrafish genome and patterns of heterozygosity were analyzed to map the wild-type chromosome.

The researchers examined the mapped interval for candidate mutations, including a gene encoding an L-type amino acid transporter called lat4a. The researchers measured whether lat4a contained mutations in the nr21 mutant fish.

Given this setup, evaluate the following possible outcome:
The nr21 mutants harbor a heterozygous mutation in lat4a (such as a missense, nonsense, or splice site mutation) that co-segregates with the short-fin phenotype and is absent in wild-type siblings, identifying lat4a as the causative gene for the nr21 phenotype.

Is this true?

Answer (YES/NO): YES